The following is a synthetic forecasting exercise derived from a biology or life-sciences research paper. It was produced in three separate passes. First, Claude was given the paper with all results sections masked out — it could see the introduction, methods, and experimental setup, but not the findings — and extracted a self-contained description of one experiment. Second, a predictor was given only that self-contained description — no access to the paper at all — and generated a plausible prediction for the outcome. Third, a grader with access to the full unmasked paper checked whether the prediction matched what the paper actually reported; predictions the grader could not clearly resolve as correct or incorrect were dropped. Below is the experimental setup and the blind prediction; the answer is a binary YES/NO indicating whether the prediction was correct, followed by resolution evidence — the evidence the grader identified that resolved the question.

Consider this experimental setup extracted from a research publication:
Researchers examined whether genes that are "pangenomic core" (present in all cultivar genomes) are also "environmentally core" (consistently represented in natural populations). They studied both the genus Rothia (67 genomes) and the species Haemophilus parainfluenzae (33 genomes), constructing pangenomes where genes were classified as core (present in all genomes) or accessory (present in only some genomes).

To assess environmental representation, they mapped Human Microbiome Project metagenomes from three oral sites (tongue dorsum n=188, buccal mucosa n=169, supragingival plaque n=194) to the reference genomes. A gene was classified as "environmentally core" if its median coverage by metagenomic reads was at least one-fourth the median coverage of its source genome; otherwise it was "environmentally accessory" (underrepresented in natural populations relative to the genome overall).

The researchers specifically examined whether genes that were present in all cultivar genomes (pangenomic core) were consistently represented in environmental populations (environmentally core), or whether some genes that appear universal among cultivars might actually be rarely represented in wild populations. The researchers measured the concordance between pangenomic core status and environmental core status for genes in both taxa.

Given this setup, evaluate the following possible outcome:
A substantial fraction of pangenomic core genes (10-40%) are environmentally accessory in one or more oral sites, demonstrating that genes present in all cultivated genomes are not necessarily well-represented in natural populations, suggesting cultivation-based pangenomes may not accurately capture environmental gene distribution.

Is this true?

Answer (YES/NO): NO